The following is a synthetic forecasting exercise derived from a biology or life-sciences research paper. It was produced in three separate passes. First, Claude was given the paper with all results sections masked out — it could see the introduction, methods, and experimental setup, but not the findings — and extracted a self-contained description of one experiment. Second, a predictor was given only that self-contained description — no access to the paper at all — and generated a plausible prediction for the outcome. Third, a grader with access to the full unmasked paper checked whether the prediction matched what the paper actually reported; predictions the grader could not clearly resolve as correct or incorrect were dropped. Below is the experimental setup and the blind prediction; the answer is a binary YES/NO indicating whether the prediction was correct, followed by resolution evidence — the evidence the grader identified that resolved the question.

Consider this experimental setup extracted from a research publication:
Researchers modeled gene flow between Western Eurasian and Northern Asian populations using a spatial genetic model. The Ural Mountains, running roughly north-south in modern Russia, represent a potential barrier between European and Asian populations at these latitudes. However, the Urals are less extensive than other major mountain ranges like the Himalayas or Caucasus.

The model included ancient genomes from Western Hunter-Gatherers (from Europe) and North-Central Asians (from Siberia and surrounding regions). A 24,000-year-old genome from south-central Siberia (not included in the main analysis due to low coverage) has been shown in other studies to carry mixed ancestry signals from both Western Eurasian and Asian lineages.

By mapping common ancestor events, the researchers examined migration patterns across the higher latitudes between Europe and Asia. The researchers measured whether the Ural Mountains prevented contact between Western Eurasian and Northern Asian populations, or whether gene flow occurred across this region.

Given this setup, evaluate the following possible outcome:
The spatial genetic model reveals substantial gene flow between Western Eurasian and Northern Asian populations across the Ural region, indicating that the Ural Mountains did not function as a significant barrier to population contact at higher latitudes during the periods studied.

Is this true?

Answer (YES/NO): YES